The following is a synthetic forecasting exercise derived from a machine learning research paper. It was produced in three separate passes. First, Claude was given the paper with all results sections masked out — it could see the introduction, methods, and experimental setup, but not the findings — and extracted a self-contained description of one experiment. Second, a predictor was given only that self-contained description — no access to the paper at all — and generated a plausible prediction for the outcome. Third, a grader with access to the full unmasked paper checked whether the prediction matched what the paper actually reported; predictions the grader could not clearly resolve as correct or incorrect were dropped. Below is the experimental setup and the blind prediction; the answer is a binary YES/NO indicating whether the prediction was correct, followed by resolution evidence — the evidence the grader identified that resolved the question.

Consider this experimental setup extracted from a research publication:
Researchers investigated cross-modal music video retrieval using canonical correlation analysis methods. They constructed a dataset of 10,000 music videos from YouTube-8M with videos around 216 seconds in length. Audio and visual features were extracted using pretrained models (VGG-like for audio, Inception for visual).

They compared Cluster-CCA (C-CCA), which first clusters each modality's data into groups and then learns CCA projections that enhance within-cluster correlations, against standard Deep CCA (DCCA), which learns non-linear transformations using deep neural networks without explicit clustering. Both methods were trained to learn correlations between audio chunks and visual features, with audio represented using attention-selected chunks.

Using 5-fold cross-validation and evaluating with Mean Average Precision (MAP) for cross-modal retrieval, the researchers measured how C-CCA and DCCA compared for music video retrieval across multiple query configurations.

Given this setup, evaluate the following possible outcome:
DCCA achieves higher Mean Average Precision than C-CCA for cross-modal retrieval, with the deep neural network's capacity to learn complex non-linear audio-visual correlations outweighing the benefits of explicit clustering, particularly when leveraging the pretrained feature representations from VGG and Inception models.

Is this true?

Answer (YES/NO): NO